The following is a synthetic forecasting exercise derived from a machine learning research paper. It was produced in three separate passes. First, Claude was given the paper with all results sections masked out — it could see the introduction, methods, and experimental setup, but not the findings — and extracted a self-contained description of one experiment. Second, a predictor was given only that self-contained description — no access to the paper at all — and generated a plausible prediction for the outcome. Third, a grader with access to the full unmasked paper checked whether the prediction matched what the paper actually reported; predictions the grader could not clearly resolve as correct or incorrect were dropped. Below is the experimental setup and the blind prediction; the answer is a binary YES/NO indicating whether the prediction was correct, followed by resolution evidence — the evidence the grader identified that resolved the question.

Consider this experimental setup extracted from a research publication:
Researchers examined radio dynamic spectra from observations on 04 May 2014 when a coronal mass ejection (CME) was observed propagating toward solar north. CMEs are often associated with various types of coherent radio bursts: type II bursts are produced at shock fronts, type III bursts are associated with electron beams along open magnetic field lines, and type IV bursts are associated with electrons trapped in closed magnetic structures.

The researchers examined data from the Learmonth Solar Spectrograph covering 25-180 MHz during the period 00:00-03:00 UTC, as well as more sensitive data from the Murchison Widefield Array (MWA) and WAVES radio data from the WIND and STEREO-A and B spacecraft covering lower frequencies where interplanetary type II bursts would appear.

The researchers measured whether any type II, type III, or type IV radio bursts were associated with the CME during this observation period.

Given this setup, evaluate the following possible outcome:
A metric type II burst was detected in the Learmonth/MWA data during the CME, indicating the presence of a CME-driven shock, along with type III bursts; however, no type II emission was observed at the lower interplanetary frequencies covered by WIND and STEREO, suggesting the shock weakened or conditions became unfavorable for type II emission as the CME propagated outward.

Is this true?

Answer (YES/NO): NO